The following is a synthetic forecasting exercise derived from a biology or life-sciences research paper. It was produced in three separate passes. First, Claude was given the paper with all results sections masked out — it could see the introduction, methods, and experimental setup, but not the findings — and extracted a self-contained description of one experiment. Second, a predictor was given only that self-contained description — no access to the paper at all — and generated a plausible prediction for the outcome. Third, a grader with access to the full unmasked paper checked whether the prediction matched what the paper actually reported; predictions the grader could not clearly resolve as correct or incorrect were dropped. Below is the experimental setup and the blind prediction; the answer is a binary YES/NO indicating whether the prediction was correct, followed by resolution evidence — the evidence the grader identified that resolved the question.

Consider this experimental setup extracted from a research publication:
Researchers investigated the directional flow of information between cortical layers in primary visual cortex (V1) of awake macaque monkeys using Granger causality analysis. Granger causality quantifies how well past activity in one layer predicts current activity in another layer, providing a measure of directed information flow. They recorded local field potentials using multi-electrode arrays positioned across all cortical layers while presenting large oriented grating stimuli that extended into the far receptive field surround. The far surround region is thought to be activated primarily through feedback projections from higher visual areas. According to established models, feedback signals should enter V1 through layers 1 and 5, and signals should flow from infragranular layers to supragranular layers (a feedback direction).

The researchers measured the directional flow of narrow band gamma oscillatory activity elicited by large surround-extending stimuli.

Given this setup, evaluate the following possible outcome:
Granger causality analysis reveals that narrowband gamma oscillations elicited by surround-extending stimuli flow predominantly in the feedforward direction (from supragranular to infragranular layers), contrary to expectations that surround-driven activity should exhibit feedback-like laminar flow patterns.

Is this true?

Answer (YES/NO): NO